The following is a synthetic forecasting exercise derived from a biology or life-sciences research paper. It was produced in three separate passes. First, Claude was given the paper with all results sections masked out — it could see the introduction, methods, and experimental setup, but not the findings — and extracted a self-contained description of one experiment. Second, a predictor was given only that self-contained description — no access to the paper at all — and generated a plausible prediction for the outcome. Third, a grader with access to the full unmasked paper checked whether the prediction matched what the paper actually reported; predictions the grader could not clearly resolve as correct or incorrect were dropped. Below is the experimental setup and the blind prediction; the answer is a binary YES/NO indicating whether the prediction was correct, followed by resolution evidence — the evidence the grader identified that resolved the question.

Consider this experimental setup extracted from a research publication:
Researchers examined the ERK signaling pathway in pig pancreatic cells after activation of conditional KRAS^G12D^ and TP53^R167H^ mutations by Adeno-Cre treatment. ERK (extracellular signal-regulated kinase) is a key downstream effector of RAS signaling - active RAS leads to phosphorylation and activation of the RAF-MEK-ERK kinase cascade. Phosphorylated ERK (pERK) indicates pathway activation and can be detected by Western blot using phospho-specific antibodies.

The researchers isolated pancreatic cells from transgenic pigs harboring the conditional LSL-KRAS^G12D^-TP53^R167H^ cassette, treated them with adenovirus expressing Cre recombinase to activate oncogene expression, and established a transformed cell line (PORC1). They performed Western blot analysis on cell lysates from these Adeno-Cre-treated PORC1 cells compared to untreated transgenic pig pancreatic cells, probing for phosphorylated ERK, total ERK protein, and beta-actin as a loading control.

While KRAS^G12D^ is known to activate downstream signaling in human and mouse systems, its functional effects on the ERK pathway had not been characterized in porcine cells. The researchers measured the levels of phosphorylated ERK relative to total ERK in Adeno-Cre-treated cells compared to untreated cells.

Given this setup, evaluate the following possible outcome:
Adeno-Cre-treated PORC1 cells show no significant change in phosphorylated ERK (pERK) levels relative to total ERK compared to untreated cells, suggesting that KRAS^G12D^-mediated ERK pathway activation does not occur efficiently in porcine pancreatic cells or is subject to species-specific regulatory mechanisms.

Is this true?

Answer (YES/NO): NO